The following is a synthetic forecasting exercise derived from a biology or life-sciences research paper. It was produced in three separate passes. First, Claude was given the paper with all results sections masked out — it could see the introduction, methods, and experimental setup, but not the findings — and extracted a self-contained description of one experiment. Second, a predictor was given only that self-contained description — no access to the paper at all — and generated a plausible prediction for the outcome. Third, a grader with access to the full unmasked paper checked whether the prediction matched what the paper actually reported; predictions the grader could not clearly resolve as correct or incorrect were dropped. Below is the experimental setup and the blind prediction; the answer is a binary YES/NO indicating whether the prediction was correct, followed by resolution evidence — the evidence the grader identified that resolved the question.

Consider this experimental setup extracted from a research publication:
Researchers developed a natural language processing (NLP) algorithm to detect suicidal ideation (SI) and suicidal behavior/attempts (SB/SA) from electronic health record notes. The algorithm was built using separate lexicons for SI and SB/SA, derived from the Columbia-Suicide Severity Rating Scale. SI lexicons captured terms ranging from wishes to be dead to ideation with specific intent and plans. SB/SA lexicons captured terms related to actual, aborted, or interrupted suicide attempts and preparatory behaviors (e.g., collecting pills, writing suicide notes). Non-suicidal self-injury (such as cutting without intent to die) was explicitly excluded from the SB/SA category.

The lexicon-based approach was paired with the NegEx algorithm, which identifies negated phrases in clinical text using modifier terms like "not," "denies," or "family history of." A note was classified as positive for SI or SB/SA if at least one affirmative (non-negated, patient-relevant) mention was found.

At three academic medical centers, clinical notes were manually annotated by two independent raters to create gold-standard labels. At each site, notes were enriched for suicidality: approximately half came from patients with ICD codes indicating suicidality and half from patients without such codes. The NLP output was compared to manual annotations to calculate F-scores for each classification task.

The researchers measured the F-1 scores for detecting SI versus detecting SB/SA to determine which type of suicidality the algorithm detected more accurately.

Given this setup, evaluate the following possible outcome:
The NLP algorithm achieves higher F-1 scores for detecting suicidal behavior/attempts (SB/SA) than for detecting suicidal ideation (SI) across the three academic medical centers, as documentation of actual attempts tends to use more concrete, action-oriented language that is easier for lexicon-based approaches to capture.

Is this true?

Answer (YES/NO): NO